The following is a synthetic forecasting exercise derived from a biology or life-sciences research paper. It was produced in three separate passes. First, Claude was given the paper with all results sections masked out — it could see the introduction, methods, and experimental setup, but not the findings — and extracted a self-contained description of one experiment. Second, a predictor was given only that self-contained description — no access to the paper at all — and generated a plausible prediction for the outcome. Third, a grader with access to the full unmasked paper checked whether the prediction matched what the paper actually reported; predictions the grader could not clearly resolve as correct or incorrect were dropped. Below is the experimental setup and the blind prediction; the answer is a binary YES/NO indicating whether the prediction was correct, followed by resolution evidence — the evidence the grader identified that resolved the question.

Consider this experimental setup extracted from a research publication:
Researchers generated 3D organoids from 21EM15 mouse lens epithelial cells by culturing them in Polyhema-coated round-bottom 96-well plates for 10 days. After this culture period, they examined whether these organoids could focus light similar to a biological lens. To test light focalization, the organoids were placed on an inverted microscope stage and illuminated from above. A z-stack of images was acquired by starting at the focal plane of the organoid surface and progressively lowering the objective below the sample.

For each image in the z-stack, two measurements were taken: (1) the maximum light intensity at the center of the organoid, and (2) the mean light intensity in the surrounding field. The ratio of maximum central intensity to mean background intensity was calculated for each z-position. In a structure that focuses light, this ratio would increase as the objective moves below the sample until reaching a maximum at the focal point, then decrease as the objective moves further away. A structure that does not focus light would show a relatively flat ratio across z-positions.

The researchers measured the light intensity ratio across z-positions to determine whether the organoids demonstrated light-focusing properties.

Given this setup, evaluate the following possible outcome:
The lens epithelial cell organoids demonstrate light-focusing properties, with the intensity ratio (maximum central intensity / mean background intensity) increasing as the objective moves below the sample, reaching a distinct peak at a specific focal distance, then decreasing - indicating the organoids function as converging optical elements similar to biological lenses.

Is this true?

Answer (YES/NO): YES